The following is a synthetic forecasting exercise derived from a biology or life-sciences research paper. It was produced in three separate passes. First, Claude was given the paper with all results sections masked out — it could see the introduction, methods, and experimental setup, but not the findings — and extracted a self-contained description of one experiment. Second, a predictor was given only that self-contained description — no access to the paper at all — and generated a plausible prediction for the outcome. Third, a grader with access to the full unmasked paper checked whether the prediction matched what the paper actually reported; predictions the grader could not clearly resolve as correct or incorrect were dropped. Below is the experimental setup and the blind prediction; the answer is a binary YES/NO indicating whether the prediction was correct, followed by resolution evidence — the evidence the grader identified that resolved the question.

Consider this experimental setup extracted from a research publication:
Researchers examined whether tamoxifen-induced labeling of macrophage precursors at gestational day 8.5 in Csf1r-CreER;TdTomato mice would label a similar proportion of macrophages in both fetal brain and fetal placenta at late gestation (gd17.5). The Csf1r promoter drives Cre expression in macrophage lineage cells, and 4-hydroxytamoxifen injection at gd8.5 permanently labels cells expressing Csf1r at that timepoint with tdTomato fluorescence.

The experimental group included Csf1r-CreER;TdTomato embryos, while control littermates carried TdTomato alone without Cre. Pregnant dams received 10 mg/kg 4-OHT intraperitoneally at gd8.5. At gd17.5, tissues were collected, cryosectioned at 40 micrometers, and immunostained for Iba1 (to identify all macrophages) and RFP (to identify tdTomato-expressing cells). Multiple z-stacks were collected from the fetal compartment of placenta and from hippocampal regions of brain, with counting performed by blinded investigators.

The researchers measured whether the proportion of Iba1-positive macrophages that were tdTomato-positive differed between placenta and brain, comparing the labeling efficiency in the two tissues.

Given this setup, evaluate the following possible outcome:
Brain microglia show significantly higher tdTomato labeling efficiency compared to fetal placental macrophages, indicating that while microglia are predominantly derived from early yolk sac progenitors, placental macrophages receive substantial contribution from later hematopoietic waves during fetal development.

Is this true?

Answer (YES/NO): NO